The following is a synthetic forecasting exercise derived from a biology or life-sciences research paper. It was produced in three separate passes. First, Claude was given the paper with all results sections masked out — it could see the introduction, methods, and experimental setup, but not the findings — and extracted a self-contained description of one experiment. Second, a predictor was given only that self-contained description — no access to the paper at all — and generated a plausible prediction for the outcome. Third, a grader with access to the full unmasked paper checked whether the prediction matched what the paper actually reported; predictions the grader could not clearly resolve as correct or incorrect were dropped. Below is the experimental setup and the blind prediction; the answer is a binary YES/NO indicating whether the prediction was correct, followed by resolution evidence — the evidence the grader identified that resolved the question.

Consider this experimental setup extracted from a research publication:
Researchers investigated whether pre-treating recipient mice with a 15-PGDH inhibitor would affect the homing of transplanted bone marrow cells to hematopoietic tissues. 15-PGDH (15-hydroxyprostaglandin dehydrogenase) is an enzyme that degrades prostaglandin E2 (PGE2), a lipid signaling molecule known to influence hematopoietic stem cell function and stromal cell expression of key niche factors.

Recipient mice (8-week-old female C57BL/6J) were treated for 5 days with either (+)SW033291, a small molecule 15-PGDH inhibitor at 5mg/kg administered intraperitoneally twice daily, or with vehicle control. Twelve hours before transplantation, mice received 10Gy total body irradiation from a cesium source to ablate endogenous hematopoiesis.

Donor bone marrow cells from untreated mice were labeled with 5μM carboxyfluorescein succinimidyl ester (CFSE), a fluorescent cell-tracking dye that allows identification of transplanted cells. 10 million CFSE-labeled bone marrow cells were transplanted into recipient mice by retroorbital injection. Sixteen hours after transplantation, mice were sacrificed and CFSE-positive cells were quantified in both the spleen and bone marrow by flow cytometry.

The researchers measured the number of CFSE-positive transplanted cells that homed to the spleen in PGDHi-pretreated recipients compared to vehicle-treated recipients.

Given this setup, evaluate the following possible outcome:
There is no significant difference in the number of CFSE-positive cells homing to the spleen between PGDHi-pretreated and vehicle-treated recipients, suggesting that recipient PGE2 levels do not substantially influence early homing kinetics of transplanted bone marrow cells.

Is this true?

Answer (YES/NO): NO